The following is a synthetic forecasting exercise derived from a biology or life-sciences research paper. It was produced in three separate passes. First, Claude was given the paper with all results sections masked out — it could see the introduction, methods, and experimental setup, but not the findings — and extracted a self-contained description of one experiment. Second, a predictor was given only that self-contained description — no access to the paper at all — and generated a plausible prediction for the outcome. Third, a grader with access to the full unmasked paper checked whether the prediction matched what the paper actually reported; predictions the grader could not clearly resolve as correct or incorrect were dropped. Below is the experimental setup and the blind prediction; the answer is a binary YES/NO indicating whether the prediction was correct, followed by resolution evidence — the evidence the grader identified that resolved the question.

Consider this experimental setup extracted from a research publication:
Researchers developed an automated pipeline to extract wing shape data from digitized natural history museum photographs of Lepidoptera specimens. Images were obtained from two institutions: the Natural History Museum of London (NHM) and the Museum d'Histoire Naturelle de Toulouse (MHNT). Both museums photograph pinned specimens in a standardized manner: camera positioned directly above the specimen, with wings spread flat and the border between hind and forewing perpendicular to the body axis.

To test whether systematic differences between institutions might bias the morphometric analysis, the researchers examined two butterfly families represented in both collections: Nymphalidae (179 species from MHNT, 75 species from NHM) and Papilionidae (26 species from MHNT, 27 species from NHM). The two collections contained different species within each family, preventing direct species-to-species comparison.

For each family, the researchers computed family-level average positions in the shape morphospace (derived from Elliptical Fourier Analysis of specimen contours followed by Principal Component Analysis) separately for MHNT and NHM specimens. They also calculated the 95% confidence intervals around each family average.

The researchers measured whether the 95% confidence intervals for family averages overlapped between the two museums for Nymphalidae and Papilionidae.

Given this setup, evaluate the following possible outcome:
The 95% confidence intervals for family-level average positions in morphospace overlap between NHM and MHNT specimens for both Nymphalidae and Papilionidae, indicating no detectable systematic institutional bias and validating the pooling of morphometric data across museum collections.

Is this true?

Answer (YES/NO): NO